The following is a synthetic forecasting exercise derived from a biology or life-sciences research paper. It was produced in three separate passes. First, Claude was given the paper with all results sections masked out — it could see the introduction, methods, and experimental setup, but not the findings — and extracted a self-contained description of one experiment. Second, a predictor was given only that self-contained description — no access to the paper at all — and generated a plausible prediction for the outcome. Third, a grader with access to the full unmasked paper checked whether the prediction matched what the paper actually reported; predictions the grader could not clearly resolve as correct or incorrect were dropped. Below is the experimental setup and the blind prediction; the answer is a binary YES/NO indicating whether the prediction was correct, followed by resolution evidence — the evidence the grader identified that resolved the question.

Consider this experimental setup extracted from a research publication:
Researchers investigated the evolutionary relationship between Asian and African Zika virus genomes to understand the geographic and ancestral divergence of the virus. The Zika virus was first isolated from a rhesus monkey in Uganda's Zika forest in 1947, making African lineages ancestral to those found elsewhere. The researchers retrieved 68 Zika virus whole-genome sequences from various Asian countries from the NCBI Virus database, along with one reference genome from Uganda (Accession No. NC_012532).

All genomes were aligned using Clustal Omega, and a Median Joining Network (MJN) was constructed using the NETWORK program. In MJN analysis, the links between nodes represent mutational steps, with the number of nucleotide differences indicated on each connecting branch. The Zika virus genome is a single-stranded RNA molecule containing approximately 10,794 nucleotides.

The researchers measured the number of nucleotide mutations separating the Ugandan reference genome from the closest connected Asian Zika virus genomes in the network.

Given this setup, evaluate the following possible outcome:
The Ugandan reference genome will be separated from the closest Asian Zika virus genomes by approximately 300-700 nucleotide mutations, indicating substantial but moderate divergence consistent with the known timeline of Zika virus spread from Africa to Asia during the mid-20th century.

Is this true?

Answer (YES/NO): NO